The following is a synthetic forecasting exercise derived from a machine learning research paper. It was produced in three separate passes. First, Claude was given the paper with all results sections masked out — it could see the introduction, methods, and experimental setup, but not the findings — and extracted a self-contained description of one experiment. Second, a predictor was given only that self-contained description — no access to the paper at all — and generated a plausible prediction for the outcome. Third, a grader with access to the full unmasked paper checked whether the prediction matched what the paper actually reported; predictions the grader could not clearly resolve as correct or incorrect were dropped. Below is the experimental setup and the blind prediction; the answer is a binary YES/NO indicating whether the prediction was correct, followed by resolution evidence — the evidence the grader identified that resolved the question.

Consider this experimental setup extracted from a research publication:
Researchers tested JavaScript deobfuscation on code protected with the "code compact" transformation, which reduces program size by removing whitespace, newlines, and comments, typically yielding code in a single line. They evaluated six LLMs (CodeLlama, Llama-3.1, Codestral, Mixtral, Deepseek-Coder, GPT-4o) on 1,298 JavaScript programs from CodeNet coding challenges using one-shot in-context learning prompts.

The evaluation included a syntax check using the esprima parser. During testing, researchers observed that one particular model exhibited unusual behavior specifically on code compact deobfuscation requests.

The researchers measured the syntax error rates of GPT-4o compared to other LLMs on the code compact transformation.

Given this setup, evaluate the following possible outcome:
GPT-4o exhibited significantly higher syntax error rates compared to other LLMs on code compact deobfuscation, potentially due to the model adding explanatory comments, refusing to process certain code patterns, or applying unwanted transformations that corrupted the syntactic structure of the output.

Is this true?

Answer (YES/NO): YES